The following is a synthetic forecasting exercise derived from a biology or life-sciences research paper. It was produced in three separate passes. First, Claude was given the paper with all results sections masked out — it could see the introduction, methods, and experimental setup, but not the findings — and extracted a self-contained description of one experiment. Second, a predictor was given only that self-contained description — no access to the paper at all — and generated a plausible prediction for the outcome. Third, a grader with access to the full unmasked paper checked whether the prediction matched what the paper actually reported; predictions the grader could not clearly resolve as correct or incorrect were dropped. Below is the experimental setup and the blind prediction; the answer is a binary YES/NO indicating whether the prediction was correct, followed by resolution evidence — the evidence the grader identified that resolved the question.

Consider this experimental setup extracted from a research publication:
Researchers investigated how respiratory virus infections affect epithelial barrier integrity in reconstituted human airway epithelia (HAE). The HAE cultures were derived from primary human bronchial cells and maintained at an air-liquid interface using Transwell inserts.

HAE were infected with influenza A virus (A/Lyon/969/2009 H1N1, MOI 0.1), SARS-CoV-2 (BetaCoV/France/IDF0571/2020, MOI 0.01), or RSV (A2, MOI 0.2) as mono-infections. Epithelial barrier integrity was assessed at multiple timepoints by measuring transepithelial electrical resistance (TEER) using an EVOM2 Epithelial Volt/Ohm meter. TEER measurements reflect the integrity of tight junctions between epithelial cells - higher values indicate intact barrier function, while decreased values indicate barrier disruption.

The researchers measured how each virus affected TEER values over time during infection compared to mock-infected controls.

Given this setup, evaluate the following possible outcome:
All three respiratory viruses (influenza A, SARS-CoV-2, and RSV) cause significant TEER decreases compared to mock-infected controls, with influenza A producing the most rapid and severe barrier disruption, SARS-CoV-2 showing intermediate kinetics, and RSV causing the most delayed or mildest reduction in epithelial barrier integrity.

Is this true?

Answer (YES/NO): NO